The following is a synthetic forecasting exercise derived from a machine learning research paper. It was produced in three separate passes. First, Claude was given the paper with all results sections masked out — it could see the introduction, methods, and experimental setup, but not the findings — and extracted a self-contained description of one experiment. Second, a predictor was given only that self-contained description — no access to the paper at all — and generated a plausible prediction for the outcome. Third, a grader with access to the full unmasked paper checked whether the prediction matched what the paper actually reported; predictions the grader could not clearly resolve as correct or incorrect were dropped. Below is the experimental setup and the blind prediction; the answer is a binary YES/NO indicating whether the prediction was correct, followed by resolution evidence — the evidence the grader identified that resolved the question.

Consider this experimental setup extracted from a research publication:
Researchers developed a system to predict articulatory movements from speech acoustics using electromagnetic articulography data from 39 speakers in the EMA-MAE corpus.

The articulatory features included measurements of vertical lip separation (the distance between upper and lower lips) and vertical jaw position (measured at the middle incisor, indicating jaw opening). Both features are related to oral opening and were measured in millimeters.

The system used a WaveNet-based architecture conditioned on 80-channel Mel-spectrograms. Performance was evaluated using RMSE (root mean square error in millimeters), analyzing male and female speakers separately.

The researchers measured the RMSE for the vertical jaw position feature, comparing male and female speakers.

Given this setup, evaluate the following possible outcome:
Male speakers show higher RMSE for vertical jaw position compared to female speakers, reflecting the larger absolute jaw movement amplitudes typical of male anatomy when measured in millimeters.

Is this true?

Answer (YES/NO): NO